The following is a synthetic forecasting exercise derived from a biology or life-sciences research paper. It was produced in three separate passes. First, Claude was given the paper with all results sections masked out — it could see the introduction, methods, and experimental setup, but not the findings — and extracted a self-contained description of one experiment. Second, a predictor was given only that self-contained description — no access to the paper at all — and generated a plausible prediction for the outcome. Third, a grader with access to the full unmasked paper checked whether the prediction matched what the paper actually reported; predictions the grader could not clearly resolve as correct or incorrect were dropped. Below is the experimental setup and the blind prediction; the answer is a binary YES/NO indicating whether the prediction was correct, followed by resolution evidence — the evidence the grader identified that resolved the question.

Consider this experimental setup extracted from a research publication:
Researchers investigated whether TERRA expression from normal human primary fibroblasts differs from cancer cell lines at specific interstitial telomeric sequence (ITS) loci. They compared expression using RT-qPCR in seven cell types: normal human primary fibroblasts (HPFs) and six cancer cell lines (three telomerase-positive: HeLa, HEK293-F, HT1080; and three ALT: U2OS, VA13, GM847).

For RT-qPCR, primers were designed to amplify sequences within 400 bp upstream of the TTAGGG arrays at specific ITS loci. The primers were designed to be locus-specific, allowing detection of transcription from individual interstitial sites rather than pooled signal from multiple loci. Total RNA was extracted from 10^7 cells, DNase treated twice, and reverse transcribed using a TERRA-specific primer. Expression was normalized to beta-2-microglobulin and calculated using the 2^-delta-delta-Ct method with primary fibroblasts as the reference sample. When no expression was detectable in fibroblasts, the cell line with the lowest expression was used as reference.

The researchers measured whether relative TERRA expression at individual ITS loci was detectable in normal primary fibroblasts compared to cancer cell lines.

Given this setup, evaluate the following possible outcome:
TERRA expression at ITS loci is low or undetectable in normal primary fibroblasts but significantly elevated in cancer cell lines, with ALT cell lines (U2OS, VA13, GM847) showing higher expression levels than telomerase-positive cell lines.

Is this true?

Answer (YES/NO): NO